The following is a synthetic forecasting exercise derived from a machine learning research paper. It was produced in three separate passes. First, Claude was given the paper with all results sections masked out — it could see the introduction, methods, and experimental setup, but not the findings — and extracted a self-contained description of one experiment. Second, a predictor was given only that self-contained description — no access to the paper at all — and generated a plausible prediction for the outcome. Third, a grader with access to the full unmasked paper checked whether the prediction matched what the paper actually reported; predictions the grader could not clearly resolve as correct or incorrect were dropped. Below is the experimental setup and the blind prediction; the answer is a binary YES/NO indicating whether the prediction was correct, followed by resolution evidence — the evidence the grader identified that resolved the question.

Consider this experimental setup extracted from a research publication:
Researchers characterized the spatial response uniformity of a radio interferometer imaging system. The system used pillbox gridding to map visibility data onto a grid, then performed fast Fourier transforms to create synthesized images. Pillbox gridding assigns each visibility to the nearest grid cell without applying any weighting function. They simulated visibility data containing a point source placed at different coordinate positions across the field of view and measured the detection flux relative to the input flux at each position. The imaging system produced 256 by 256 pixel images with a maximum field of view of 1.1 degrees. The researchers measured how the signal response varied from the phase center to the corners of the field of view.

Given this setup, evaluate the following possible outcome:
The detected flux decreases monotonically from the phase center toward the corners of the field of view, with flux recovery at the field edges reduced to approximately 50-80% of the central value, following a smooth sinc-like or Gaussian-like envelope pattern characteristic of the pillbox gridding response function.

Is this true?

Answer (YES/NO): NO